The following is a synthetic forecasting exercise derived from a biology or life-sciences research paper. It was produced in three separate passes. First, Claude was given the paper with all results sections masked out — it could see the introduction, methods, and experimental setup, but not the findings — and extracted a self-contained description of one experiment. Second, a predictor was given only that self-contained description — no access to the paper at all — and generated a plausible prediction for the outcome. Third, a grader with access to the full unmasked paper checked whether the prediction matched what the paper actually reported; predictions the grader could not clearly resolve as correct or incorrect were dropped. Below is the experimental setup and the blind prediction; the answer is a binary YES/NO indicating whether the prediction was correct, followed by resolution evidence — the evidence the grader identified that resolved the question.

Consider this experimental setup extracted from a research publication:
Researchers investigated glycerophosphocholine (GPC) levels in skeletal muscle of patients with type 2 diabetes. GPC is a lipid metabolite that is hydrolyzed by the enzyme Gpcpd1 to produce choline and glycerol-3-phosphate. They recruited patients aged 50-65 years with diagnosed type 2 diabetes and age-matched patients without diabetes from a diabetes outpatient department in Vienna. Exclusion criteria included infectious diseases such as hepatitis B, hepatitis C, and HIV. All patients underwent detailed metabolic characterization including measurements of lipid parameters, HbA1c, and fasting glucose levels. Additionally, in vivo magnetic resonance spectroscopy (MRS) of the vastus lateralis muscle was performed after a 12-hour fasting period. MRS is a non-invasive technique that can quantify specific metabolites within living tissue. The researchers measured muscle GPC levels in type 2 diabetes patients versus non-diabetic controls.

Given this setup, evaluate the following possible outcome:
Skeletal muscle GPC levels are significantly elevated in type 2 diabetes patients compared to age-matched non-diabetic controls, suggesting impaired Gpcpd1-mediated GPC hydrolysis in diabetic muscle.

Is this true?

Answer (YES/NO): YES